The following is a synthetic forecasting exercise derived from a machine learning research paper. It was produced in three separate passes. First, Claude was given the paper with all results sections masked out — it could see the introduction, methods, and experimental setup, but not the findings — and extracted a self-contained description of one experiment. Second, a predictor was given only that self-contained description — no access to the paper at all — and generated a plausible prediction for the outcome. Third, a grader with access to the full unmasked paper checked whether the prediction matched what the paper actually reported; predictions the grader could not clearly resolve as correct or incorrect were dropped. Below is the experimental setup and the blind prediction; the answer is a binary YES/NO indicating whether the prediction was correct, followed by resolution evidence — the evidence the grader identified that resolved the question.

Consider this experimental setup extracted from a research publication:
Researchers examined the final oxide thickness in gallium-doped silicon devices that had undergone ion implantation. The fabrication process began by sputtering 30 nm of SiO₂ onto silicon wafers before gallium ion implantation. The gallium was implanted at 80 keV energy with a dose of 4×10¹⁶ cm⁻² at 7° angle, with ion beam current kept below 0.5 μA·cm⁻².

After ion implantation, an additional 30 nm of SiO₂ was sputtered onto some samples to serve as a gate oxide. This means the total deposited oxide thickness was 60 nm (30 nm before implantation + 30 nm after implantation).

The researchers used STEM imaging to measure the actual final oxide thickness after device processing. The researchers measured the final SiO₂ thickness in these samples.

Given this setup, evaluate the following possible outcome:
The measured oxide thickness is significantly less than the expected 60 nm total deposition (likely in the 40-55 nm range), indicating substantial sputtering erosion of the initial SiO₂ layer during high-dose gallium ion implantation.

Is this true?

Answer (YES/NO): YES